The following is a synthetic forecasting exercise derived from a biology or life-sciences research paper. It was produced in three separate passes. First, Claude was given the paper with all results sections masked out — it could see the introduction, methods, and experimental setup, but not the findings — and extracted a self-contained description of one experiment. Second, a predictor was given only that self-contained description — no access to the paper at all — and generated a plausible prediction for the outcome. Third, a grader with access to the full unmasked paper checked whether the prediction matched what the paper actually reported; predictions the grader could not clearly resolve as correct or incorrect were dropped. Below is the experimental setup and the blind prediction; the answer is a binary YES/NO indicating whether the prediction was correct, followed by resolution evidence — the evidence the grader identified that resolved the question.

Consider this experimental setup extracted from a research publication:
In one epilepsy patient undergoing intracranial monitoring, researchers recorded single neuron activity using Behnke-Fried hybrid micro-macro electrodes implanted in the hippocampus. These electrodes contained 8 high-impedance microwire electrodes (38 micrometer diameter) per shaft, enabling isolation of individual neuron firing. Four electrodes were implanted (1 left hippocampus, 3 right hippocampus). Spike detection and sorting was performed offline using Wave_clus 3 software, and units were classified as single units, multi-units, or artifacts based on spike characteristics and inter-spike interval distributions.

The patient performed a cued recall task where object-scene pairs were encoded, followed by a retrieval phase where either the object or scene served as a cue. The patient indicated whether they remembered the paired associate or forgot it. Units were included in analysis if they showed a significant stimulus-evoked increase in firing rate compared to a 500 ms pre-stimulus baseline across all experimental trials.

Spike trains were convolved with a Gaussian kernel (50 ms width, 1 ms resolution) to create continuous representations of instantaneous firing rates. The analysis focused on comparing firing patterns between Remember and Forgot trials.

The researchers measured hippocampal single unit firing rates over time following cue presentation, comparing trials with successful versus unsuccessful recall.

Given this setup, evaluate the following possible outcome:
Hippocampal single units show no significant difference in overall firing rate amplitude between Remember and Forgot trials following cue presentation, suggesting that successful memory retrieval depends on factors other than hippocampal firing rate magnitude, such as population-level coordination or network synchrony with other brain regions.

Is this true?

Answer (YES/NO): NO